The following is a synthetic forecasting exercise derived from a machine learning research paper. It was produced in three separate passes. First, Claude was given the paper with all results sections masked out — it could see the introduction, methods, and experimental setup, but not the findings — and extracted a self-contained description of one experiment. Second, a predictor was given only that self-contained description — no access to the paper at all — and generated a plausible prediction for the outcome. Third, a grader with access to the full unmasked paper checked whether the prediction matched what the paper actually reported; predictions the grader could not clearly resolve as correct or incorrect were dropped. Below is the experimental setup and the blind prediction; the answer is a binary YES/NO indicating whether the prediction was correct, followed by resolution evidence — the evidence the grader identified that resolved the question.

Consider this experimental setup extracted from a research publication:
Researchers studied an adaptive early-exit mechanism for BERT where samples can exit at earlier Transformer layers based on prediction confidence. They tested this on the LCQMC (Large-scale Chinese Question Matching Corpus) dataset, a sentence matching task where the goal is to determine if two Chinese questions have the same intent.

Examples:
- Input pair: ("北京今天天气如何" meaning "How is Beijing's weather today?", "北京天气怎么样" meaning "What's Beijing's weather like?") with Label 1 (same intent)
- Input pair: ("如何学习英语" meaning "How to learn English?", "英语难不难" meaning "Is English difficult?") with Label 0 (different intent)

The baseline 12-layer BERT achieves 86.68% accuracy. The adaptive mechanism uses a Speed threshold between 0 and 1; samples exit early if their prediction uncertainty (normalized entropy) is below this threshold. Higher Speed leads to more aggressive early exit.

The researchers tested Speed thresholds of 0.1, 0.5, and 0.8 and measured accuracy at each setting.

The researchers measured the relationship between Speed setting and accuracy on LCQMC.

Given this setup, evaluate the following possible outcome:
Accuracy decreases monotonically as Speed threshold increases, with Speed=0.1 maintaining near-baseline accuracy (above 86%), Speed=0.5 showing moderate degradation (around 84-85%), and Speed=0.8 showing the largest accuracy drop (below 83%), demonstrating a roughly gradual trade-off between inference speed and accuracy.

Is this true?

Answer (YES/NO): YES